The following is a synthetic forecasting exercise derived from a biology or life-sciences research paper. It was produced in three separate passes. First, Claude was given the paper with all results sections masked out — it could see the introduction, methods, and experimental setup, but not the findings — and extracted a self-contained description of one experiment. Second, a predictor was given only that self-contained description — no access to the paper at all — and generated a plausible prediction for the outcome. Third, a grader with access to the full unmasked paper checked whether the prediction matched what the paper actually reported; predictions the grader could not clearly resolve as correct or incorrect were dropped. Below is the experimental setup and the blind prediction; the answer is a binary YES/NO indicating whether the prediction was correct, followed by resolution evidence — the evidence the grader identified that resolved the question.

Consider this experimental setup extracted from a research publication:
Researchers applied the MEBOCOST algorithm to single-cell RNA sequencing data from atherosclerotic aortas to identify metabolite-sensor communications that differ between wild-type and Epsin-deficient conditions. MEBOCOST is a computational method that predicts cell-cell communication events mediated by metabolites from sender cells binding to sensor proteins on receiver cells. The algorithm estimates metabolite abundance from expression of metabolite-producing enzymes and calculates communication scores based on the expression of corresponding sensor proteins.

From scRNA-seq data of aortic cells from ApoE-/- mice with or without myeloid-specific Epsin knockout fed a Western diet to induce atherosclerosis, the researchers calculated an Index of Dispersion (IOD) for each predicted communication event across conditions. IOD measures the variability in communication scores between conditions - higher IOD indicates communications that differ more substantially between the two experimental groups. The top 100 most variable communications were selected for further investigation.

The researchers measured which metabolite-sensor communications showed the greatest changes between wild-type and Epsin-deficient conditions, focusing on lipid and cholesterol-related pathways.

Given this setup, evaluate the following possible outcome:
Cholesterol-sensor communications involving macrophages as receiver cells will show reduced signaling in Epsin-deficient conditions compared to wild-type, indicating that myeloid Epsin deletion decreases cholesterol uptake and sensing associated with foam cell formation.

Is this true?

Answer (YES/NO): YES